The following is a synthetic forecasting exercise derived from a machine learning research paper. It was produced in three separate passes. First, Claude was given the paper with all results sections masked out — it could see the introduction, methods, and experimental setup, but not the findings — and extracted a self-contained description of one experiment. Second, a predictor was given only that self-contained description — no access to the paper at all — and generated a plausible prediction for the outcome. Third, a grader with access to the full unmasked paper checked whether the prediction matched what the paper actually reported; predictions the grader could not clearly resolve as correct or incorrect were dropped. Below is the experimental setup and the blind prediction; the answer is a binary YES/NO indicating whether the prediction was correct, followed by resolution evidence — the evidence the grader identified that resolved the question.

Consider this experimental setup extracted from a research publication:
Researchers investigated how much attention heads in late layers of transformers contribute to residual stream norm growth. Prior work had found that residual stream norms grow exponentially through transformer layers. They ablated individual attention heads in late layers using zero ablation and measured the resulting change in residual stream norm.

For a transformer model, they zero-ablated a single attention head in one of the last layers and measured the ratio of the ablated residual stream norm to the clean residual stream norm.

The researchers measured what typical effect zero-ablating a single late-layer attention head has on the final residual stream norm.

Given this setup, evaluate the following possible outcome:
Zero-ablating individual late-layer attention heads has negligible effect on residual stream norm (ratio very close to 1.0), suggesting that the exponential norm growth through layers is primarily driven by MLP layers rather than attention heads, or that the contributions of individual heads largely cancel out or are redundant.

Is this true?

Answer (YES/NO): NO